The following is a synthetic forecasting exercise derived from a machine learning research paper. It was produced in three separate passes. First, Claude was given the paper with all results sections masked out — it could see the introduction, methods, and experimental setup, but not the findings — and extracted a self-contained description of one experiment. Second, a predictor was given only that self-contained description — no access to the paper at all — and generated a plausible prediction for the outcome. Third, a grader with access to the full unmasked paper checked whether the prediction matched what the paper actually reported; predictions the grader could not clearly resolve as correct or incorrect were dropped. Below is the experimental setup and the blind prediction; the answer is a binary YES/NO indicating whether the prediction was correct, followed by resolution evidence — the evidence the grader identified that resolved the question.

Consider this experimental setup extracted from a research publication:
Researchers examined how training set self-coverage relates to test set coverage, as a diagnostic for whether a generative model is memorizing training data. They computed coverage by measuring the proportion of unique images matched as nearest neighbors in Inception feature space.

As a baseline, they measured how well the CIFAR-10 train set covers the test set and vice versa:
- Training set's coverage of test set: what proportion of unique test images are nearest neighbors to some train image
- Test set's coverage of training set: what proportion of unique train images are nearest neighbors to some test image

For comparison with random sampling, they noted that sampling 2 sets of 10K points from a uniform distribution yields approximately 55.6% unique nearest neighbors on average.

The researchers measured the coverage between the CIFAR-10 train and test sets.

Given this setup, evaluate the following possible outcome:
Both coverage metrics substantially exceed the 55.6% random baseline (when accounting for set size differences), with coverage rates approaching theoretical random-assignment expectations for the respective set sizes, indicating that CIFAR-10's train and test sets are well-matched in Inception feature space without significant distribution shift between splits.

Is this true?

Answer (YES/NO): NO